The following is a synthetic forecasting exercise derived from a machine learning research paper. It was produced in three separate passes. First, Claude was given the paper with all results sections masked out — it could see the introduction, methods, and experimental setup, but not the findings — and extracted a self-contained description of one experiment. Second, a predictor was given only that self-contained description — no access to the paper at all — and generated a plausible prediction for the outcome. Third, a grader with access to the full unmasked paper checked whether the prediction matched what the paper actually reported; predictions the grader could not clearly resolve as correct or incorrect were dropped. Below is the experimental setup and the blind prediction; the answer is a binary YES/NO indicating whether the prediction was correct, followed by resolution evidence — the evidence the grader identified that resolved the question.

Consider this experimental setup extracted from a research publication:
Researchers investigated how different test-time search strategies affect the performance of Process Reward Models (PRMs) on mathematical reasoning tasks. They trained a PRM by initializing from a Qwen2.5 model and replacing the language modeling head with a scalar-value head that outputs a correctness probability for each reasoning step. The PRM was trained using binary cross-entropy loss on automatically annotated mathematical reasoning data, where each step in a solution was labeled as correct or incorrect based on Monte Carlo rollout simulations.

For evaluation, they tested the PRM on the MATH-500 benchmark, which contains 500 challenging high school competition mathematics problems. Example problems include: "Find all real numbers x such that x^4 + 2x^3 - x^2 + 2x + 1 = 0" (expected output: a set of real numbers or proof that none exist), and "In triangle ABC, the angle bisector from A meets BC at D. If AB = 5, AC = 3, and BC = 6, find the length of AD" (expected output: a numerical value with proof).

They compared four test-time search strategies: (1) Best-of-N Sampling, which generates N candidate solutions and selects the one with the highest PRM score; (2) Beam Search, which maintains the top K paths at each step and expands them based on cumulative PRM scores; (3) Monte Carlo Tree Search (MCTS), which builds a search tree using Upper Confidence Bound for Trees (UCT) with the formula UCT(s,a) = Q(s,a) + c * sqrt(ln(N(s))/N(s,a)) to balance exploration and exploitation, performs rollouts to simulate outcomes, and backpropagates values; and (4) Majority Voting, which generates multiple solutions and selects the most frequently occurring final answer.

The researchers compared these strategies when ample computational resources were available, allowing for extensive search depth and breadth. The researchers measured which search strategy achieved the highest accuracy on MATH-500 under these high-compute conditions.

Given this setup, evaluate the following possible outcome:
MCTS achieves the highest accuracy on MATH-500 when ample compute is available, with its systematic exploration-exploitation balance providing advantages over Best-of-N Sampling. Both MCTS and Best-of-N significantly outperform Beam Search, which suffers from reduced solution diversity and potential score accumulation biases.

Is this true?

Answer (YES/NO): NO